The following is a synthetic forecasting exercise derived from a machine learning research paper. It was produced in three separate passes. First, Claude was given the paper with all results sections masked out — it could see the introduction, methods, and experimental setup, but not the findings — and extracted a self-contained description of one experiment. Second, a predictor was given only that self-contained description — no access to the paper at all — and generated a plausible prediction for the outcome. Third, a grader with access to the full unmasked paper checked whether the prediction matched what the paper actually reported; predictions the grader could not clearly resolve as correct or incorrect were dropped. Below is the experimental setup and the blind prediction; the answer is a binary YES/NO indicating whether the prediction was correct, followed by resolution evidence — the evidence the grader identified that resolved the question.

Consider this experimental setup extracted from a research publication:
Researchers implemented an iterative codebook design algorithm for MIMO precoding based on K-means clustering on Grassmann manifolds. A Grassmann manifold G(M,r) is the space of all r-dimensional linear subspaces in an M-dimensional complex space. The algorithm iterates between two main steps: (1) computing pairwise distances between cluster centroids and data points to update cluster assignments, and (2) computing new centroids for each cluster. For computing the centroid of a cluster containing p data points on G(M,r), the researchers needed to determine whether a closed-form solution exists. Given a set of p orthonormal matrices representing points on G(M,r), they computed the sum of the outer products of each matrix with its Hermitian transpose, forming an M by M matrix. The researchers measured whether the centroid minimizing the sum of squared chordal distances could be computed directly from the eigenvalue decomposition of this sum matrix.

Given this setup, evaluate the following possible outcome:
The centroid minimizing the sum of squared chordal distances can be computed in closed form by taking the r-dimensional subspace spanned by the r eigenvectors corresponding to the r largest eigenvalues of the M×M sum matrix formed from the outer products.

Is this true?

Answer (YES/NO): YES